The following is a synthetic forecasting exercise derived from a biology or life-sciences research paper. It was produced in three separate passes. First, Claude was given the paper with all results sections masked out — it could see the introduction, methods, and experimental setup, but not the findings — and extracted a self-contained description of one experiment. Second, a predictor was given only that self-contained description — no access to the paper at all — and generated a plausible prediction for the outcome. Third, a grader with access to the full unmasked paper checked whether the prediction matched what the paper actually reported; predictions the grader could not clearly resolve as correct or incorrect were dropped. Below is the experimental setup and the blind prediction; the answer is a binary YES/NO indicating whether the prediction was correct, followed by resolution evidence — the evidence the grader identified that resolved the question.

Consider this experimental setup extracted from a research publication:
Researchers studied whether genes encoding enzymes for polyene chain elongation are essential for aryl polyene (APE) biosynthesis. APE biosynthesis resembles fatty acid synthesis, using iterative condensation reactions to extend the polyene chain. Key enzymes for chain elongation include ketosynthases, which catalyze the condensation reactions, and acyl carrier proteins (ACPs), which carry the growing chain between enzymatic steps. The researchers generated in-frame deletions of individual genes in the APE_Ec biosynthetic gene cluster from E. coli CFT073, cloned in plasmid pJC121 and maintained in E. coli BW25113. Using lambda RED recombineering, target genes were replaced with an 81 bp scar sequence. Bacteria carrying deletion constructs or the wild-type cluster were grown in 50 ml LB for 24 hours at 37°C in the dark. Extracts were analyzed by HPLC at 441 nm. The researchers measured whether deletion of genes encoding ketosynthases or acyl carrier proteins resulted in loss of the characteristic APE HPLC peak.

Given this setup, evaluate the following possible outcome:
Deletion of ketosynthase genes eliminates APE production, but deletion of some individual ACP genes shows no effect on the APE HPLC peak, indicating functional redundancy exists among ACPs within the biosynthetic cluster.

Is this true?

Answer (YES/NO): NO